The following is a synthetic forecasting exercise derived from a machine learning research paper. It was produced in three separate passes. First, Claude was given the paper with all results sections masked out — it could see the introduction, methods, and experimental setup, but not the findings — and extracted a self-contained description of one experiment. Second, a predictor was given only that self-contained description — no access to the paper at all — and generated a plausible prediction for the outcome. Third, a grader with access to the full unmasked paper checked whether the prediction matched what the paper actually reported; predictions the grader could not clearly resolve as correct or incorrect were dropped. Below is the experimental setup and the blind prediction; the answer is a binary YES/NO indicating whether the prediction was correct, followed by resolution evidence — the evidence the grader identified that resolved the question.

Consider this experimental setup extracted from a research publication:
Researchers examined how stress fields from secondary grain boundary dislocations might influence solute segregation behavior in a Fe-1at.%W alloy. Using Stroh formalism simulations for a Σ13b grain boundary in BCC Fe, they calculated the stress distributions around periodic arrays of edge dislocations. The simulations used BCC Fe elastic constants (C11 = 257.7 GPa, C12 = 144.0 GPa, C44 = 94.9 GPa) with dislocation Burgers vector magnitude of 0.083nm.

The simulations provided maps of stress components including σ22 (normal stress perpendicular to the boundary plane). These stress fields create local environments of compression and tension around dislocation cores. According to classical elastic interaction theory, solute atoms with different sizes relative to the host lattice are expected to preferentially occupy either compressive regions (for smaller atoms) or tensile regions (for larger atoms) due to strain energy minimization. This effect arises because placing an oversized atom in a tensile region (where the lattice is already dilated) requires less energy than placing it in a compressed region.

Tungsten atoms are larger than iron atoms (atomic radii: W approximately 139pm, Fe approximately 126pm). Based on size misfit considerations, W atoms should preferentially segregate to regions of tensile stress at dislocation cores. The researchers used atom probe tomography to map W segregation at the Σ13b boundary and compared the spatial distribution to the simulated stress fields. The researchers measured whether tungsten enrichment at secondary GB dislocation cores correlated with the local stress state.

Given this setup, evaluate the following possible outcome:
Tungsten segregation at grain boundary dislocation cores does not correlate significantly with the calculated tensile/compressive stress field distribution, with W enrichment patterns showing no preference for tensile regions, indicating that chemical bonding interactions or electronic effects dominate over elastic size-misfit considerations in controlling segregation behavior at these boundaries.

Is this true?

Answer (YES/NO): NO